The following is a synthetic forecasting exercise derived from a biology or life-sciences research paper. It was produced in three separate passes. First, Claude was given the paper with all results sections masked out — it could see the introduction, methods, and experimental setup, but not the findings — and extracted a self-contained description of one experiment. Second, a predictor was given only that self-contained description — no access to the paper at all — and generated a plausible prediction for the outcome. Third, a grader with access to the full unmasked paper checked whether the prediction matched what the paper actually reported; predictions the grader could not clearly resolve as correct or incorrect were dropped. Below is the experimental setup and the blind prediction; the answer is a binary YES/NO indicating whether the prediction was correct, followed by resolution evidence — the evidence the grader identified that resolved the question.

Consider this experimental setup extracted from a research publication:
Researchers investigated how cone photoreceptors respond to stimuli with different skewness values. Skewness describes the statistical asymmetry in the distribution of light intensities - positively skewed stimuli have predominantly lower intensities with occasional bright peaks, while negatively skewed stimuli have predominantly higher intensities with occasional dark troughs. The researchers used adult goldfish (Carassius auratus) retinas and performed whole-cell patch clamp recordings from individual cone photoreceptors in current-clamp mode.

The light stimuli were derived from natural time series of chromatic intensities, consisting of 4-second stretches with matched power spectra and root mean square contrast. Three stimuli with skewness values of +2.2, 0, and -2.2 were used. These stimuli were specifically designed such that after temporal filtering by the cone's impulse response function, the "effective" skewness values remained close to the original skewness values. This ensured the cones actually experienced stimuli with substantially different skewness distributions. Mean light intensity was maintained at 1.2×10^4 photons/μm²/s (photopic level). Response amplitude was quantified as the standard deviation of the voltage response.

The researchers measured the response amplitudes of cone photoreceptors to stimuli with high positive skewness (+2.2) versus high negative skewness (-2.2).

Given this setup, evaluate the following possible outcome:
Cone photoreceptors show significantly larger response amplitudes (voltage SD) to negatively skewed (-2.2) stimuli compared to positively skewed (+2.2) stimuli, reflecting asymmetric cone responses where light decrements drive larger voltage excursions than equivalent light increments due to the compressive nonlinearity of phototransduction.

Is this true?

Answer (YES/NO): YES